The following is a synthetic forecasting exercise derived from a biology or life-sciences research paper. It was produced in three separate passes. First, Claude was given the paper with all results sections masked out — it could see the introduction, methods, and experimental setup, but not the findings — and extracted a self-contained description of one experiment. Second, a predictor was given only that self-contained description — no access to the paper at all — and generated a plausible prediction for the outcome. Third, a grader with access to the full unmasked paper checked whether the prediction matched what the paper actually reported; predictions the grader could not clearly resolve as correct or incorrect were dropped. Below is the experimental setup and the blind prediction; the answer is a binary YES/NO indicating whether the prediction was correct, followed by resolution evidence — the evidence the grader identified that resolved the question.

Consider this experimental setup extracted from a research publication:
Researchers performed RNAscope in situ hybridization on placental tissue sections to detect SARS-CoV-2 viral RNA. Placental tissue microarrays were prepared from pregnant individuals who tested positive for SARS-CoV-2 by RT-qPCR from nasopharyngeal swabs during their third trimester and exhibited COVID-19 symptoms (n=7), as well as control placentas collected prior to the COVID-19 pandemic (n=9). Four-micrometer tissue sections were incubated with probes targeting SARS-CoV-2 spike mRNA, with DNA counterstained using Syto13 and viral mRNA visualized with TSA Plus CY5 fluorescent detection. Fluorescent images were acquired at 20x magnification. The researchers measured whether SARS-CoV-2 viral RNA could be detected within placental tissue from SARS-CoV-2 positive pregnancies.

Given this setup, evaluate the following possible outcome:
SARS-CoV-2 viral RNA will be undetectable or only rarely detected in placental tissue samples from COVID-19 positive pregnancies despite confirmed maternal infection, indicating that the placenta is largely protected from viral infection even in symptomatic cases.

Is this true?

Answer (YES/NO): YES